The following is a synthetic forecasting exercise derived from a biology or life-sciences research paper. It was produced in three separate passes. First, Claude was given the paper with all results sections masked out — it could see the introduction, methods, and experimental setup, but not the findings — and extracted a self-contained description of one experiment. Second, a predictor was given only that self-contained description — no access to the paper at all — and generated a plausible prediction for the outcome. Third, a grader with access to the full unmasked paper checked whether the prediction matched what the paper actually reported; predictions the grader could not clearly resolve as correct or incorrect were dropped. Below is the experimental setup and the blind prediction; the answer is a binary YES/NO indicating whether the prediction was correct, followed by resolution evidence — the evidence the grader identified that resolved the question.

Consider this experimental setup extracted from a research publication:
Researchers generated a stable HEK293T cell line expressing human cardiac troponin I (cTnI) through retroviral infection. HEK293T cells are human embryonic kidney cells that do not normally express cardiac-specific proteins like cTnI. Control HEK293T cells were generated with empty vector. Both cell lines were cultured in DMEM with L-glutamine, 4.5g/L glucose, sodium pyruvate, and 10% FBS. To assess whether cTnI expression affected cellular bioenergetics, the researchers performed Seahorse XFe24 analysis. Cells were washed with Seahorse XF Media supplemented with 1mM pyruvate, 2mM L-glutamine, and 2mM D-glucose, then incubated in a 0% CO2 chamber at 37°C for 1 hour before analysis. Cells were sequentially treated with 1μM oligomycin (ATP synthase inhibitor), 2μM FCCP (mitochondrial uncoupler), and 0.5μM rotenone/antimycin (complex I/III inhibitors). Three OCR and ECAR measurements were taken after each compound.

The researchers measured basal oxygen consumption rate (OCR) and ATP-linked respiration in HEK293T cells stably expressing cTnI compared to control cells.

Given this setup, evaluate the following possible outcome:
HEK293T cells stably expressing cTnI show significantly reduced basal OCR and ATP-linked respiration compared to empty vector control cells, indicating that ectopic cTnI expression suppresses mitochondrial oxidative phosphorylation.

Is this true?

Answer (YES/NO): YES